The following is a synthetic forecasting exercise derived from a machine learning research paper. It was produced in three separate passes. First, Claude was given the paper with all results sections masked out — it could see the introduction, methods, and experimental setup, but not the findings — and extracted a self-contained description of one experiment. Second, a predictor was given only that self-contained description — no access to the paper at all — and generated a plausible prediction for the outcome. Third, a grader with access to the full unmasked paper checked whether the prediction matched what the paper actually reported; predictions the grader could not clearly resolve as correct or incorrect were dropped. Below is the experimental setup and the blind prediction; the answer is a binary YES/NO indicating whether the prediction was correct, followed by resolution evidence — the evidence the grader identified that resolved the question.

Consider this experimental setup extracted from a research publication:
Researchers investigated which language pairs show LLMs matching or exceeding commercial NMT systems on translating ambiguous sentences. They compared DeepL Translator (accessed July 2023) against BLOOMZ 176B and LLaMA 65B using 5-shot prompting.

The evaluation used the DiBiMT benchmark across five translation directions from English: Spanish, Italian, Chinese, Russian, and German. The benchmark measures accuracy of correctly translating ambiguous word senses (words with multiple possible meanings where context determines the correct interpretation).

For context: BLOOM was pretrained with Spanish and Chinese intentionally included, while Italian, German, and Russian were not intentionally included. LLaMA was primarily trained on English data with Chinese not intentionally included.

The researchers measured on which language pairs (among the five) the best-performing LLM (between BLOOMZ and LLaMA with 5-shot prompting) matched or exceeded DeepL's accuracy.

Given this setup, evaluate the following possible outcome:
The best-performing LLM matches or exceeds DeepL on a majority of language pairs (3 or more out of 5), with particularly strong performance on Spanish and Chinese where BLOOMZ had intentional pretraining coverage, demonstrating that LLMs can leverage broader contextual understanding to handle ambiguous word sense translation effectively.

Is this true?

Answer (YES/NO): NO